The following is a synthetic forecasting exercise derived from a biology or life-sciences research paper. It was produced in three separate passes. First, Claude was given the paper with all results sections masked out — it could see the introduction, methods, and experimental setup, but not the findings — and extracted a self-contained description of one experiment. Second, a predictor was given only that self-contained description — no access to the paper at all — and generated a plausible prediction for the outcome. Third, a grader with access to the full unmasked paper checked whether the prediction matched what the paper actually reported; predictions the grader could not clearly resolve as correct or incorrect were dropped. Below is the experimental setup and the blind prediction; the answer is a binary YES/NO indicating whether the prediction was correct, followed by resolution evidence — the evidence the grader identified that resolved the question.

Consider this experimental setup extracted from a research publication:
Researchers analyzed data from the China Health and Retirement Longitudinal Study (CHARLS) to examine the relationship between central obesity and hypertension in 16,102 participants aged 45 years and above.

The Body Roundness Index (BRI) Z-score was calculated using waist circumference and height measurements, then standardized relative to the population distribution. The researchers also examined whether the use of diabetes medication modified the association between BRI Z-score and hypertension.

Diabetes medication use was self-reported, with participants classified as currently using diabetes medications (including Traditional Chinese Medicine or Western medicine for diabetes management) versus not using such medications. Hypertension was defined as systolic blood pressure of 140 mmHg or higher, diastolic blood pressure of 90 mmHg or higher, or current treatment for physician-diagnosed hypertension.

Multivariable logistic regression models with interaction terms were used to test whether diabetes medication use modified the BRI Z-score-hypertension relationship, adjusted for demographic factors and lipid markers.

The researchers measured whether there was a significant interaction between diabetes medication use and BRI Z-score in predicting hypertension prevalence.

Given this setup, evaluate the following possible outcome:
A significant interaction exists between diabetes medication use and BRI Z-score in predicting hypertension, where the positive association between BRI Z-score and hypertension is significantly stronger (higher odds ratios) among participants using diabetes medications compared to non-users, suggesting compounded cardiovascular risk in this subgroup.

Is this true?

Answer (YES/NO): NO